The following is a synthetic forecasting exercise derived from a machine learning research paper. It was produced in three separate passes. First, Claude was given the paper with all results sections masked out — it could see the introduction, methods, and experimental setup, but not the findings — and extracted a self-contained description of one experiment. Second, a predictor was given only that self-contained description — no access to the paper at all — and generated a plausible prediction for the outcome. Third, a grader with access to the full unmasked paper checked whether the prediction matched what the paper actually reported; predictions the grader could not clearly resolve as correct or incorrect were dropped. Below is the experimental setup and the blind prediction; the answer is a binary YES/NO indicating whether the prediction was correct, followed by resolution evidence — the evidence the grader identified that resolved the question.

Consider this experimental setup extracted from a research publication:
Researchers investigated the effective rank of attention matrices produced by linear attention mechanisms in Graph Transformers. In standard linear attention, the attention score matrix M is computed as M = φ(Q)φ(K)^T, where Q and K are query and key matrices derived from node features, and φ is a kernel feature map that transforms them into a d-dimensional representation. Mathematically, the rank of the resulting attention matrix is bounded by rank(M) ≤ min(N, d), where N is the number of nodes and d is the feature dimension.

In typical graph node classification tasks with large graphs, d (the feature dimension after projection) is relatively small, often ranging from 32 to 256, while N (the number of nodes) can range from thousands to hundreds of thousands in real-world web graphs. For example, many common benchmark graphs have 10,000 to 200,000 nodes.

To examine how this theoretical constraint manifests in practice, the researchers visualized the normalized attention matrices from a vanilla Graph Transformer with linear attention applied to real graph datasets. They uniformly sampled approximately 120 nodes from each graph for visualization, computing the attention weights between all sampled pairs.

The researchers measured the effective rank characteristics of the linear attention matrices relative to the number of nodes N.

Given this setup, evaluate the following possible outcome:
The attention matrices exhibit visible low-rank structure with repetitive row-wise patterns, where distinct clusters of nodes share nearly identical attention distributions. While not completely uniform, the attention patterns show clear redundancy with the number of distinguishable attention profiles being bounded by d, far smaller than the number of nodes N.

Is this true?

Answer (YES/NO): NO